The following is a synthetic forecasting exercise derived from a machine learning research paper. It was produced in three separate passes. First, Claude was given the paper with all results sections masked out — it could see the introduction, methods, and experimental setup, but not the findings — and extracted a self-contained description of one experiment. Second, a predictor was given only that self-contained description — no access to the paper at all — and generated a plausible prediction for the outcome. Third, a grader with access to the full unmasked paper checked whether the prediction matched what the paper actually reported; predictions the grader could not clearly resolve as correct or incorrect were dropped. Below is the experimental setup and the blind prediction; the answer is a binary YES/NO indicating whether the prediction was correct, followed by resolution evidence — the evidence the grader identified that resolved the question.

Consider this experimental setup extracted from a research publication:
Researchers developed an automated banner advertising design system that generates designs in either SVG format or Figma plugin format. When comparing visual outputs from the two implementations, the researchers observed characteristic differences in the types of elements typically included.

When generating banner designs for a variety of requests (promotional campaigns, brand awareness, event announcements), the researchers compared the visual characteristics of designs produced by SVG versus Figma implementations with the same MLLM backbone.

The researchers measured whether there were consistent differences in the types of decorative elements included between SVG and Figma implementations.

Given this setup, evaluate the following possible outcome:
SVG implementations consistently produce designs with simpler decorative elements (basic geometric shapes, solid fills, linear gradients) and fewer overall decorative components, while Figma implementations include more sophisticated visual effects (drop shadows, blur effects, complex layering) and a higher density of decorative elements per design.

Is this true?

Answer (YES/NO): NO